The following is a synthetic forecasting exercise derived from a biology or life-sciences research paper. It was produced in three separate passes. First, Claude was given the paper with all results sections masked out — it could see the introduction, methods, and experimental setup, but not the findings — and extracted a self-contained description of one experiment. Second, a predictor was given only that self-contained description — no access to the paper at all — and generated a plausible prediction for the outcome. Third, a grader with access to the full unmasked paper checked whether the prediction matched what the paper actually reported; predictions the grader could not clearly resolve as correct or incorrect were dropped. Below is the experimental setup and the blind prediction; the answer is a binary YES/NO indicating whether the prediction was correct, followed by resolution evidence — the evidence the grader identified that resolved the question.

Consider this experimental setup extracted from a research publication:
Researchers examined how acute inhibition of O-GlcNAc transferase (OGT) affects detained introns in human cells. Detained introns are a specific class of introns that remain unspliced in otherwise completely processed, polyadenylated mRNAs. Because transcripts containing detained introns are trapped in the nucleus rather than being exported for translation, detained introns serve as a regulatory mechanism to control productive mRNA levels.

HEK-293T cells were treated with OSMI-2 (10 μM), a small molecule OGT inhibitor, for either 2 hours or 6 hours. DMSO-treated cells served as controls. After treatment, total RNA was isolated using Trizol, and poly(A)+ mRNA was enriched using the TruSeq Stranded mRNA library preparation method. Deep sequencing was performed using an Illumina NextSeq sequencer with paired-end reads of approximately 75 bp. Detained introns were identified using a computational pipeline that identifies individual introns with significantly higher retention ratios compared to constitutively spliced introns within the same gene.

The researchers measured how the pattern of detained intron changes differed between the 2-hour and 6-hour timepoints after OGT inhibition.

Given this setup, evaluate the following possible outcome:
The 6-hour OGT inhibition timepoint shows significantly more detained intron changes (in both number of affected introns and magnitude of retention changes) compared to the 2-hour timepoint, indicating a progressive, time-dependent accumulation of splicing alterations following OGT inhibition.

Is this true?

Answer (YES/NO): YES